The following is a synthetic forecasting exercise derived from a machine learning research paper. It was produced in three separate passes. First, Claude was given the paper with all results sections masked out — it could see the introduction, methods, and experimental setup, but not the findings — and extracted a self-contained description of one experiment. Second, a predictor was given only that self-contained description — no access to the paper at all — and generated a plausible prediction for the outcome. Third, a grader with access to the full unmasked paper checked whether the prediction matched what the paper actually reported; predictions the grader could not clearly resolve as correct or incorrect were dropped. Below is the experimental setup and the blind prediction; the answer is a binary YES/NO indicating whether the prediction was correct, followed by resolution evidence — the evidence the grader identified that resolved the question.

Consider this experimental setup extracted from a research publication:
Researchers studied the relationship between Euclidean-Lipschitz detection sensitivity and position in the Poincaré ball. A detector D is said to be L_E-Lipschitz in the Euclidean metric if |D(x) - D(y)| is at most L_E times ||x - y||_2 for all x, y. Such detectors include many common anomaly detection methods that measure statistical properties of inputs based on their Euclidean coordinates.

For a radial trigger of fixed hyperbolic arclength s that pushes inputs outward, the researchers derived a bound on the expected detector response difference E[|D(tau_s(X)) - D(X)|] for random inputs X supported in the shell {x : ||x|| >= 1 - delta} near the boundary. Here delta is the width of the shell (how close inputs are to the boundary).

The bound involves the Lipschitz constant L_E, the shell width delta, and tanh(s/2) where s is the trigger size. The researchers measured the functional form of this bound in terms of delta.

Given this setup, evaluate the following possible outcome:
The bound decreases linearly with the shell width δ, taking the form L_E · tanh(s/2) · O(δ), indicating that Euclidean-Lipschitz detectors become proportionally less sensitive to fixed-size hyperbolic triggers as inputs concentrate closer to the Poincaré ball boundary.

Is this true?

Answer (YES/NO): YES